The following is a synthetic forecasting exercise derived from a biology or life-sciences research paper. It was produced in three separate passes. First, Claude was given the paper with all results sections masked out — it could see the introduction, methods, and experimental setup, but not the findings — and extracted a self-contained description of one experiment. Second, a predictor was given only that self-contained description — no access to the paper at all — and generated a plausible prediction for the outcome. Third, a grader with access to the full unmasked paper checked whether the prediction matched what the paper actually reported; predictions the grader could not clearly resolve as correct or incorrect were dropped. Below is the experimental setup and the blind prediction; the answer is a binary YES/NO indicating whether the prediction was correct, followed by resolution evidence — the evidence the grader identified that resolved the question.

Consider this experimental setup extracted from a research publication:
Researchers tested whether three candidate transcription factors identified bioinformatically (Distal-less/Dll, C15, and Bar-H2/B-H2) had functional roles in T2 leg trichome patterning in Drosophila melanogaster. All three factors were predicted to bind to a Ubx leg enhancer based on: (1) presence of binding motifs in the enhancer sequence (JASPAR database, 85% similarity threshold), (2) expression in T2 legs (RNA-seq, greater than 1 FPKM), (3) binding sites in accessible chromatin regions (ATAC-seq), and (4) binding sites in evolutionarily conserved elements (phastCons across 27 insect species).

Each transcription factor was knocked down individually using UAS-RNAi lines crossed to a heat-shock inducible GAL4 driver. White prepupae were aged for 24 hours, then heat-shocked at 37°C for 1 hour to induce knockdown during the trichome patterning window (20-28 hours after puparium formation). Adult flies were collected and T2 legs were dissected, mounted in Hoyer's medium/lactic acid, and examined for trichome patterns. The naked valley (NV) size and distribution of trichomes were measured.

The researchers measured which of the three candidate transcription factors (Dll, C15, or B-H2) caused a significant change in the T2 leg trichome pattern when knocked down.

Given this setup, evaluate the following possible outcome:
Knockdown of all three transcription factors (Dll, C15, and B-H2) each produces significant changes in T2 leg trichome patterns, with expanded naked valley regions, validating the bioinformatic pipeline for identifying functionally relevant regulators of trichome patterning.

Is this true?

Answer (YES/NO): NO